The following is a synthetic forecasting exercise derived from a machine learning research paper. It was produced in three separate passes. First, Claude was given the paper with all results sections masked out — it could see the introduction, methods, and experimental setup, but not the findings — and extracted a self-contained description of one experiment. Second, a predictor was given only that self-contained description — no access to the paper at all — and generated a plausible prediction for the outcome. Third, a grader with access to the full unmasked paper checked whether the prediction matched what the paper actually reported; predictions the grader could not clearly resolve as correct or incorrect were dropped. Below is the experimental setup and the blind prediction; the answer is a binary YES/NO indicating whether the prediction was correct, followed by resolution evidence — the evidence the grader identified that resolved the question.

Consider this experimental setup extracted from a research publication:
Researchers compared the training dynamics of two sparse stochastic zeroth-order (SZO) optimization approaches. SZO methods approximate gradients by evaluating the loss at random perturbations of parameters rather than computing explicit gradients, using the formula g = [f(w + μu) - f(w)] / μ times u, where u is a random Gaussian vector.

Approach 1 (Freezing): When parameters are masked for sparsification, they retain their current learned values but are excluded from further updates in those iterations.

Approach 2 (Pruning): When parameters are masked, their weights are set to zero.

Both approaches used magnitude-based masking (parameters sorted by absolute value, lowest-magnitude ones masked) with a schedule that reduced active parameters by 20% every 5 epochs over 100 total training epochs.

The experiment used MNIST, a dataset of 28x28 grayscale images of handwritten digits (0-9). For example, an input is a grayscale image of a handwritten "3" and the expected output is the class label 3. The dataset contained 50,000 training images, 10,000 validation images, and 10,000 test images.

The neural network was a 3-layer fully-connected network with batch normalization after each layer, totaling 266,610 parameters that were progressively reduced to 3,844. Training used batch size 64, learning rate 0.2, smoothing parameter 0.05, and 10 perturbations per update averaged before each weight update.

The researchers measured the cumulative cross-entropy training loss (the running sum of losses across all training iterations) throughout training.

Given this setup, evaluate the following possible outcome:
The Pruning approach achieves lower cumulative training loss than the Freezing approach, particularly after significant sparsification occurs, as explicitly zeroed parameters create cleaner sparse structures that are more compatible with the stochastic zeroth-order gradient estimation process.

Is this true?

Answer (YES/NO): NO